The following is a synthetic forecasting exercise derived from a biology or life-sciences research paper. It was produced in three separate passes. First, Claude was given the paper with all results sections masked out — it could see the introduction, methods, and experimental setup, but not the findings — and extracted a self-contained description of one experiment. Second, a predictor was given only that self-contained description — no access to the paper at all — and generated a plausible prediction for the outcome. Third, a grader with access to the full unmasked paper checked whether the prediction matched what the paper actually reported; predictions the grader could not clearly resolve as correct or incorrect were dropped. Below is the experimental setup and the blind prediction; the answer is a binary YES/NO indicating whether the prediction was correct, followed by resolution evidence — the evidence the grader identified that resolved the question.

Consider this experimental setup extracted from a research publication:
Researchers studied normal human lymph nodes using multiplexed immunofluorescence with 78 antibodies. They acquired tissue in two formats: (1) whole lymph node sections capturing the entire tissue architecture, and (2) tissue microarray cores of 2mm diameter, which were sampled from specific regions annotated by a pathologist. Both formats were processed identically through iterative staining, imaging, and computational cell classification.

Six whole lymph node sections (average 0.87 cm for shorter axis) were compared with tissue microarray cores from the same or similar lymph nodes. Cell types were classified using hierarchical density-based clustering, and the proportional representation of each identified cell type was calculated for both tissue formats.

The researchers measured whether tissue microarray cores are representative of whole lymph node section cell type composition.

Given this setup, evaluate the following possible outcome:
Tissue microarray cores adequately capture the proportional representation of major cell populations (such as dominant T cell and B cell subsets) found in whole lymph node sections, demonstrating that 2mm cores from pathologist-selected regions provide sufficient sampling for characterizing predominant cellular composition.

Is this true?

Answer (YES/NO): YES